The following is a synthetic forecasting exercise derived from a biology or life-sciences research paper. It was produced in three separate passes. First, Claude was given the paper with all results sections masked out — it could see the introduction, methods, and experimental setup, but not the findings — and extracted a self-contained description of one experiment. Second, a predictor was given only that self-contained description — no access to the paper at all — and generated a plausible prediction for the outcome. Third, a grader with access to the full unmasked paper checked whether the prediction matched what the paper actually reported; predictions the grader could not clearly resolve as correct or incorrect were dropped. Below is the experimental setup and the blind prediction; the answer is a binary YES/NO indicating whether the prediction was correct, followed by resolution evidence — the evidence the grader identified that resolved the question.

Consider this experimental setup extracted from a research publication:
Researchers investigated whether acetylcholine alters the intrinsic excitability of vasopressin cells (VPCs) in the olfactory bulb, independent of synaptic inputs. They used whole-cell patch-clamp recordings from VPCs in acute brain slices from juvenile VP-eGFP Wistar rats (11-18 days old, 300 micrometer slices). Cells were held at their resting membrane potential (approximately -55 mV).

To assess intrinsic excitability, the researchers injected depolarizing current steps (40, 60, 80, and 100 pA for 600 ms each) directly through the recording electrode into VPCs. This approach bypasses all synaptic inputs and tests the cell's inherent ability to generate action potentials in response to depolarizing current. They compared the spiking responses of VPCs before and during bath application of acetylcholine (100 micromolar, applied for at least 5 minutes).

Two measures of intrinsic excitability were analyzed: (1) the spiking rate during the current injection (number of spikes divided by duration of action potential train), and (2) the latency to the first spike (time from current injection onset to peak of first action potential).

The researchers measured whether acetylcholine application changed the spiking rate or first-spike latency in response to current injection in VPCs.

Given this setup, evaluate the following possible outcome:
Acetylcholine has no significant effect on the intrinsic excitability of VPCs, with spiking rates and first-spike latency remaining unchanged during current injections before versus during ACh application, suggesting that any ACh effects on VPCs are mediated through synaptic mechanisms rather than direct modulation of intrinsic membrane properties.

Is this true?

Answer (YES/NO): NO